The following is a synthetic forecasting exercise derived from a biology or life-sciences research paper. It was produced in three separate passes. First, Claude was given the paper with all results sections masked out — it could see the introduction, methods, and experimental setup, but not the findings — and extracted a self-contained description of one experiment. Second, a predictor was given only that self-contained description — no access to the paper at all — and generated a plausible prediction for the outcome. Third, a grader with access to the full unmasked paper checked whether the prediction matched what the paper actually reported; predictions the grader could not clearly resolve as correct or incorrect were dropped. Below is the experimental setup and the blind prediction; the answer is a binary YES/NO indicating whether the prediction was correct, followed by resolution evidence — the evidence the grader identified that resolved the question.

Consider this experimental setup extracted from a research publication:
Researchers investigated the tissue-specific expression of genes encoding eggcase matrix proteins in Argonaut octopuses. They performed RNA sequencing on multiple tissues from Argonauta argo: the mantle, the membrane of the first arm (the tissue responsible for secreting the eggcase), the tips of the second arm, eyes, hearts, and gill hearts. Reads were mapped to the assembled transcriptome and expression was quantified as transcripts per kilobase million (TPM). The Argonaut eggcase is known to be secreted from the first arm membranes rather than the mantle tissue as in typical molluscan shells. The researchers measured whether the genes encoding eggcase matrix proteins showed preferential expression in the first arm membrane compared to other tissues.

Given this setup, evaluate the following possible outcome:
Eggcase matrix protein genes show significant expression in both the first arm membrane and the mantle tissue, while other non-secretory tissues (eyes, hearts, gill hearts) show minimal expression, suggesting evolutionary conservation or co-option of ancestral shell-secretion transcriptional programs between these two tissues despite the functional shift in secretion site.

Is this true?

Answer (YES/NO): YES